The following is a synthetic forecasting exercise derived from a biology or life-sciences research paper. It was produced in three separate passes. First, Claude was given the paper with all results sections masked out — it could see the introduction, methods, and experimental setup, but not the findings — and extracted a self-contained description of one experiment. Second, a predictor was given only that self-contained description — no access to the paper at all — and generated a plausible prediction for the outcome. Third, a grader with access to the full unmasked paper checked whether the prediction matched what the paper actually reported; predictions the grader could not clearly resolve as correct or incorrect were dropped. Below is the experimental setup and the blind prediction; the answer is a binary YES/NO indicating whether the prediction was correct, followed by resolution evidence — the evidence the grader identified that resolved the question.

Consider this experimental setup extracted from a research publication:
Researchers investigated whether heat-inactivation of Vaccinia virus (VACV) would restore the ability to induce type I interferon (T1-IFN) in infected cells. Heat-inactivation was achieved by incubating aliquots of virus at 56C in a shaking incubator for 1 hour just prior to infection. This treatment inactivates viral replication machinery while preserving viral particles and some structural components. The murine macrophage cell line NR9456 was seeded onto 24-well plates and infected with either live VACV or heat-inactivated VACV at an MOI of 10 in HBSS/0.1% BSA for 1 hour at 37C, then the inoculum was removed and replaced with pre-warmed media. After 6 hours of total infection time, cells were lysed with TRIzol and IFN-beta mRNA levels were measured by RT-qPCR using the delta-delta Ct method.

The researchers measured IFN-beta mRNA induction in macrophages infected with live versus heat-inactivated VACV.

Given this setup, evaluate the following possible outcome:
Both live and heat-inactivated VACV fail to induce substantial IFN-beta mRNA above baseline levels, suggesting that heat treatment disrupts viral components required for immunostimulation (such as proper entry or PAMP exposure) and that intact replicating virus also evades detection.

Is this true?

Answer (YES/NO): NO